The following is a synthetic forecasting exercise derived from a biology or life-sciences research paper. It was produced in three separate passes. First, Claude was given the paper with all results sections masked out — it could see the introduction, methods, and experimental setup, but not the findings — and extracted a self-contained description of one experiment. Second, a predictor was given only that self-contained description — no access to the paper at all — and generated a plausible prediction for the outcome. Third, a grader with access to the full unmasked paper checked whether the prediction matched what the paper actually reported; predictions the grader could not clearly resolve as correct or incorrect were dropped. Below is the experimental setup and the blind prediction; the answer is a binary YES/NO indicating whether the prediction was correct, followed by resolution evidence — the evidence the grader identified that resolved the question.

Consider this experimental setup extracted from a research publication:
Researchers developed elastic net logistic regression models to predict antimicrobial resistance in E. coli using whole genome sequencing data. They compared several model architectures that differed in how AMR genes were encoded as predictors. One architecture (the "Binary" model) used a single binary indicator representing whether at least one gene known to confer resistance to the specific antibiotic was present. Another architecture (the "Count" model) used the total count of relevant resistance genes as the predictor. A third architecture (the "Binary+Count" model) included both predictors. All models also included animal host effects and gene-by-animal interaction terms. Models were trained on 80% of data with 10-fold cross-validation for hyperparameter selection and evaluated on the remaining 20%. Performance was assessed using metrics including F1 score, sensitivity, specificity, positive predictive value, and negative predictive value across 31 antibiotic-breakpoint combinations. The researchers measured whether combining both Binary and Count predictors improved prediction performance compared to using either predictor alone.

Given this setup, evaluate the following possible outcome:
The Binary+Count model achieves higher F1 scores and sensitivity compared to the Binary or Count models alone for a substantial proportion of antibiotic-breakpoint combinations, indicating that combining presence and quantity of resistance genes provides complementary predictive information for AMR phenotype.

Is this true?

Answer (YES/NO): NO